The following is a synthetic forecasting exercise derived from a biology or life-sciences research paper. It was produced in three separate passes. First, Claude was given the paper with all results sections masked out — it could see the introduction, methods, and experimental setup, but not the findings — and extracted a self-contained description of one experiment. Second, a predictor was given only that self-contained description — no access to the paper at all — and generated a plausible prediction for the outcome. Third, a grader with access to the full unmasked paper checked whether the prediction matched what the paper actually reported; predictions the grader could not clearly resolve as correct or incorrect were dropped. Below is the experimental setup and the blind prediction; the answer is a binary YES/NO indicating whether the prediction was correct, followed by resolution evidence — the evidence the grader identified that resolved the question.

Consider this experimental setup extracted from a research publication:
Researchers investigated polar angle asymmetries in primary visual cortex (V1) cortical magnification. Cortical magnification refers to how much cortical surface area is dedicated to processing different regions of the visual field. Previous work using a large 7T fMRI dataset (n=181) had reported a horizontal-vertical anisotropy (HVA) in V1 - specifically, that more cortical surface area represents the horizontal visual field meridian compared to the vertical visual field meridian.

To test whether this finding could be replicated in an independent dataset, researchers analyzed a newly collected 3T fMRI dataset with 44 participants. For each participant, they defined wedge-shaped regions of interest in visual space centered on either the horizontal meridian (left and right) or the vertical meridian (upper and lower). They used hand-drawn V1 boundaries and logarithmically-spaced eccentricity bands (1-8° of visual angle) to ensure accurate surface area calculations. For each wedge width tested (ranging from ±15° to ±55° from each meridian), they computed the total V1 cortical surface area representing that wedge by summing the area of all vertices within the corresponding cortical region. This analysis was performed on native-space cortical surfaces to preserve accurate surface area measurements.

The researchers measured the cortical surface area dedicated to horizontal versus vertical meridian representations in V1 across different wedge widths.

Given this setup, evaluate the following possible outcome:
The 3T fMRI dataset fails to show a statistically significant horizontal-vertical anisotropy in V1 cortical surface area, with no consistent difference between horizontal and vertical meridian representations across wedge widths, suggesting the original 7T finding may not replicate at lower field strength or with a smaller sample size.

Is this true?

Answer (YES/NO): NO